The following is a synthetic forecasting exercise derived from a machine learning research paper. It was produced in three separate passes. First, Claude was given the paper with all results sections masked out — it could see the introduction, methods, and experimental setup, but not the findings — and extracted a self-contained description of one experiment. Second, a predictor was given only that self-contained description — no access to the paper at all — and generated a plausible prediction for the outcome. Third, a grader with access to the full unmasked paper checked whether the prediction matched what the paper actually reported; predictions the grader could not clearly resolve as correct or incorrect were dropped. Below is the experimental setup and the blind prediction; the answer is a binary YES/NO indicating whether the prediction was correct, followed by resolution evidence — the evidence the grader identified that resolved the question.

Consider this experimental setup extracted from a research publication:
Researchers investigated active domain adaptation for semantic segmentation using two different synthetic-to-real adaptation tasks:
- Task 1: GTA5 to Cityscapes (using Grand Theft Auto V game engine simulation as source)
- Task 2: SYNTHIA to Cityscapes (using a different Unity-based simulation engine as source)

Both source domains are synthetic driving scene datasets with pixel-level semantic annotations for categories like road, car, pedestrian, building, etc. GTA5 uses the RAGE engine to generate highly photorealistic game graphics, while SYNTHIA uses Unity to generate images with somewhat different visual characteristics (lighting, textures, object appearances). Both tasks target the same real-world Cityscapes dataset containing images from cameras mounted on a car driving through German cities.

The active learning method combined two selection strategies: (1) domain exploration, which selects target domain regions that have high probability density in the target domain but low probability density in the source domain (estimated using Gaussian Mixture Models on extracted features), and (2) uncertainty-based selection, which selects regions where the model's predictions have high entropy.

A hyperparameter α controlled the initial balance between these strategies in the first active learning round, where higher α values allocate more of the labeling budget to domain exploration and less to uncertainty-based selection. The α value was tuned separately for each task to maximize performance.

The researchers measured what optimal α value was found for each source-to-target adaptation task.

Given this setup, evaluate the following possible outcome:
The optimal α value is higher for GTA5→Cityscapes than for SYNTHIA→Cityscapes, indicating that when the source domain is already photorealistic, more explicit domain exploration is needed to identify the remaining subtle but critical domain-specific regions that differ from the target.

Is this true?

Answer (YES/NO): YES